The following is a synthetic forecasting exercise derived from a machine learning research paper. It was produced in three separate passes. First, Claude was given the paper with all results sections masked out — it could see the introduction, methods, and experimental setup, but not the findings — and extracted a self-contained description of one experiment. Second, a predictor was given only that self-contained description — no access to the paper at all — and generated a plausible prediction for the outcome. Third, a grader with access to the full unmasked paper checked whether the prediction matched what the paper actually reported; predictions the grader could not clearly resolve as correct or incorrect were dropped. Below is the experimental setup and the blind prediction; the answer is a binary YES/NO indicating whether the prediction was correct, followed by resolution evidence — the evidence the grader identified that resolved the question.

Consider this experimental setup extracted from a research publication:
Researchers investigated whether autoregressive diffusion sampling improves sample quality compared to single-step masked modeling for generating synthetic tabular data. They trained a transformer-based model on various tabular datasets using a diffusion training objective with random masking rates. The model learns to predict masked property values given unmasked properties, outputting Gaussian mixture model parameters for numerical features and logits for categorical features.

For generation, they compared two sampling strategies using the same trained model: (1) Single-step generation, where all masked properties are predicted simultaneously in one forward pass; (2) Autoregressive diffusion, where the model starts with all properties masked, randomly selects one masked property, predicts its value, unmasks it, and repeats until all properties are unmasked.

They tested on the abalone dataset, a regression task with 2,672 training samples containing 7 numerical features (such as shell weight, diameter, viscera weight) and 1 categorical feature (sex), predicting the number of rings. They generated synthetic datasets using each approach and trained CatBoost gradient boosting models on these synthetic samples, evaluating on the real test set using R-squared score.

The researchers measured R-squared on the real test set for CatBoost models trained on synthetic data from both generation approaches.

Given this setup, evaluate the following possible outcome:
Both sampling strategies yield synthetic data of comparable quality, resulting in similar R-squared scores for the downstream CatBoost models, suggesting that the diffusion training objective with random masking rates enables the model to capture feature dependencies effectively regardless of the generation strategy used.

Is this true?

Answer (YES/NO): NO